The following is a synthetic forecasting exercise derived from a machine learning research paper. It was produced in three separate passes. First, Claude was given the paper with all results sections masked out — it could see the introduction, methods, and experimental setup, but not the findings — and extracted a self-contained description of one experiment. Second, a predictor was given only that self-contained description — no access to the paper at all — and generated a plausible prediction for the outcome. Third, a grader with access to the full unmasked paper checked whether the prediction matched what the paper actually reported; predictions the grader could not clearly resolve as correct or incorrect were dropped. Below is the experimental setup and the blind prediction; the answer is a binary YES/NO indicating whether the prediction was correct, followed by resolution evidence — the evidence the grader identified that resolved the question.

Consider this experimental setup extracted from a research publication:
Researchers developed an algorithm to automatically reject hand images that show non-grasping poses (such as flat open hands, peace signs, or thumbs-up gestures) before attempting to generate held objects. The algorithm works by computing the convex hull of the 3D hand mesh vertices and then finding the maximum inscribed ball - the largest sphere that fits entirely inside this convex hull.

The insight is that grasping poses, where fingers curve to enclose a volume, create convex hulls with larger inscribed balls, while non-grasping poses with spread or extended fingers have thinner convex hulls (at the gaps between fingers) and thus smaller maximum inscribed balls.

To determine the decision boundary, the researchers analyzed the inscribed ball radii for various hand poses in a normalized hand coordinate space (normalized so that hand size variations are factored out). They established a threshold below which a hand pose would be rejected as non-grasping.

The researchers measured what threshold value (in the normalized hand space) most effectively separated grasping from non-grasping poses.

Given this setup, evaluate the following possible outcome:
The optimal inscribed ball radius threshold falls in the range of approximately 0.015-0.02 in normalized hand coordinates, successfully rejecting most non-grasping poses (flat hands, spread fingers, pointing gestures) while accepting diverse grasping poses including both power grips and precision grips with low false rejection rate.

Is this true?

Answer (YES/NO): NO